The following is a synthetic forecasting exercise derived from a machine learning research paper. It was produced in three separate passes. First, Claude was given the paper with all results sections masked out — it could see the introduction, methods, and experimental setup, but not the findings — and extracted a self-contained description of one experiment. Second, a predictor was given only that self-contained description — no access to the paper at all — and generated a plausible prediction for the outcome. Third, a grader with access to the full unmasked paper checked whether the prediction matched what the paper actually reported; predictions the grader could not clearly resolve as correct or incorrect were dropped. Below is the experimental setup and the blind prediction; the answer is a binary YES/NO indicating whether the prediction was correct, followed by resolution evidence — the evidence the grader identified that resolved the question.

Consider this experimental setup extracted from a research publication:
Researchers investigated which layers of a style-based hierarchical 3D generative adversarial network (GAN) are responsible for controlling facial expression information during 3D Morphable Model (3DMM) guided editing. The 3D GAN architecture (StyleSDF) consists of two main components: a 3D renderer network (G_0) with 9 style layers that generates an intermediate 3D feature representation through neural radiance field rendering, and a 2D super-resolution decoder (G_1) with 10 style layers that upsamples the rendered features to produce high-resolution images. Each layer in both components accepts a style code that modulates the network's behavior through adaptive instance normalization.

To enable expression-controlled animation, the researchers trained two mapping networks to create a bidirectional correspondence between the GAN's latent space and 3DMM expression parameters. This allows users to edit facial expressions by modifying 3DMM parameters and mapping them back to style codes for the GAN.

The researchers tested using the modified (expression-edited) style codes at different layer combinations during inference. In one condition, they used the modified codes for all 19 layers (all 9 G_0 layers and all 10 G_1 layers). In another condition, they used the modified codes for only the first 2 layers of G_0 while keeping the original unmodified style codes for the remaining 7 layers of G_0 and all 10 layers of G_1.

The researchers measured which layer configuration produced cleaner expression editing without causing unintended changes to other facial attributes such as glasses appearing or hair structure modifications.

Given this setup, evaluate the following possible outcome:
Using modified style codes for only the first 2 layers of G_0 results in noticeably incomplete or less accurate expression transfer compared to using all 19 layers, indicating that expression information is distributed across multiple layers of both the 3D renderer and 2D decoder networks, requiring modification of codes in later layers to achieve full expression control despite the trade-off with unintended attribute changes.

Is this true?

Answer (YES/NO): NO